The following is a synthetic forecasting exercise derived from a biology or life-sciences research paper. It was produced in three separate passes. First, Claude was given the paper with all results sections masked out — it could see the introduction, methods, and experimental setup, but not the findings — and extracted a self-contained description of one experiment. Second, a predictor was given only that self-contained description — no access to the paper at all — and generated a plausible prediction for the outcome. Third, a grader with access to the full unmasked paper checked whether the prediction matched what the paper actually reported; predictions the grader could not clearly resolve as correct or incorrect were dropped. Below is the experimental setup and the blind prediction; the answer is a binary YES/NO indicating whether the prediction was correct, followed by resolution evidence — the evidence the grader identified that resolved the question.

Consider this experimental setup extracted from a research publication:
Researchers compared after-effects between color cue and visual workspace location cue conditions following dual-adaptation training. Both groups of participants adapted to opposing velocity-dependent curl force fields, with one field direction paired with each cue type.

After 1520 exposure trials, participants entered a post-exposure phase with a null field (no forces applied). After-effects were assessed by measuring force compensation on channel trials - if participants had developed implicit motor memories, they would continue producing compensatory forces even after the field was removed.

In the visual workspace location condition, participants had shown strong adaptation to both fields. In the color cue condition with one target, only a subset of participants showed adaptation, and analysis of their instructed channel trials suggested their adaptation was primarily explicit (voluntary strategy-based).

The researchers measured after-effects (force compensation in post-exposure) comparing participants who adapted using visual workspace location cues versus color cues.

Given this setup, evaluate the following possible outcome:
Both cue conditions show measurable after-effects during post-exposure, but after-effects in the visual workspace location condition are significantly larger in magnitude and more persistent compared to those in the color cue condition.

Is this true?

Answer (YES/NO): NO